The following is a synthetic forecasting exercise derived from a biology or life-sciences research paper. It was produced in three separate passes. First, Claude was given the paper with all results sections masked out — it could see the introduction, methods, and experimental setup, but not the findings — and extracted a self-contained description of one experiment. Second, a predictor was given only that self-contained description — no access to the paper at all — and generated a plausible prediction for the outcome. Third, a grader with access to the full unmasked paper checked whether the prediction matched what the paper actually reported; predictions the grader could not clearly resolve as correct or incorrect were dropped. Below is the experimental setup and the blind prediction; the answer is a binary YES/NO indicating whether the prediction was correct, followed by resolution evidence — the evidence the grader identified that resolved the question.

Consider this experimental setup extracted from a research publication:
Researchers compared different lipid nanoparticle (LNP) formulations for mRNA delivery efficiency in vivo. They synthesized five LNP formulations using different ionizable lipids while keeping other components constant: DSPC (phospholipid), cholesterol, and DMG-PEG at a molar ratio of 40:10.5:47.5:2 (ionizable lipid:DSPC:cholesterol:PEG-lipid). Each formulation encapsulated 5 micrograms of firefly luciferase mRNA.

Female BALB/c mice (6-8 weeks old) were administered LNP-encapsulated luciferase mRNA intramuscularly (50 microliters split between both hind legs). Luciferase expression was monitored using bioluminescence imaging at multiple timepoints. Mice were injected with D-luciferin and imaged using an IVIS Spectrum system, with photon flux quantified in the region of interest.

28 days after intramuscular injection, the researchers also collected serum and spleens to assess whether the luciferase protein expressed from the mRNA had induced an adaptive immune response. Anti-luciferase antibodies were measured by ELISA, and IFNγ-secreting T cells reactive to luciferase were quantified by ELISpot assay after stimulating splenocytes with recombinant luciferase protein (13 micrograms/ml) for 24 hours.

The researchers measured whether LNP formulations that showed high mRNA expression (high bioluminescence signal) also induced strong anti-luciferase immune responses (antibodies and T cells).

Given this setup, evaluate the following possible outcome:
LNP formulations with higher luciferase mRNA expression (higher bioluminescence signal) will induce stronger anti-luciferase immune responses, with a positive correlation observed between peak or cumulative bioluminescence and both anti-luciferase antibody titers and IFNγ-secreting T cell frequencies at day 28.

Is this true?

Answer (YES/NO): NO